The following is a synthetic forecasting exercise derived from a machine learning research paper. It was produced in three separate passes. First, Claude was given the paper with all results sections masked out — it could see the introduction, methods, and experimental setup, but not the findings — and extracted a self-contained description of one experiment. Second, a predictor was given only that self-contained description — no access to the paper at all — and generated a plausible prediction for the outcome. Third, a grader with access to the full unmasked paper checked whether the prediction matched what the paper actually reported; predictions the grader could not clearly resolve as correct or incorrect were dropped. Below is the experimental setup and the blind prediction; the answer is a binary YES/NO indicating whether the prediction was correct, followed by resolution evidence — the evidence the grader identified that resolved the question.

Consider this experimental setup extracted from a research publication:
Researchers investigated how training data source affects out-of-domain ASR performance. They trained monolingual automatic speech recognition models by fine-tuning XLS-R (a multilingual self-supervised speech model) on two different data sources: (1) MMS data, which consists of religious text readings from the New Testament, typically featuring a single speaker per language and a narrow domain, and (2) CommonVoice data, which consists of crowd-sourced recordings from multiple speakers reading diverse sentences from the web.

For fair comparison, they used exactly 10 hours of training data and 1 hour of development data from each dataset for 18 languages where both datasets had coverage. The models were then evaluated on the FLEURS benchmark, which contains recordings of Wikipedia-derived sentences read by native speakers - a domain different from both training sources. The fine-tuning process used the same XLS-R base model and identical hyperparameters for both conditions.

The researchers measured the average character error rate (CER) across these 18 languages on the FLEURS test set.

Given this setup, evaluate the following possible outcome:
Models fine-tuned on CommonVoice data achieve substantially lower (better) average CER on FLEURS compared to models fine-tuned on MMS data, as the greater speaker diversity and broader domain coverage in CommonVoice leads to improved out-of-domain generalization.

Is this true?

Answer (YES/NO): YES